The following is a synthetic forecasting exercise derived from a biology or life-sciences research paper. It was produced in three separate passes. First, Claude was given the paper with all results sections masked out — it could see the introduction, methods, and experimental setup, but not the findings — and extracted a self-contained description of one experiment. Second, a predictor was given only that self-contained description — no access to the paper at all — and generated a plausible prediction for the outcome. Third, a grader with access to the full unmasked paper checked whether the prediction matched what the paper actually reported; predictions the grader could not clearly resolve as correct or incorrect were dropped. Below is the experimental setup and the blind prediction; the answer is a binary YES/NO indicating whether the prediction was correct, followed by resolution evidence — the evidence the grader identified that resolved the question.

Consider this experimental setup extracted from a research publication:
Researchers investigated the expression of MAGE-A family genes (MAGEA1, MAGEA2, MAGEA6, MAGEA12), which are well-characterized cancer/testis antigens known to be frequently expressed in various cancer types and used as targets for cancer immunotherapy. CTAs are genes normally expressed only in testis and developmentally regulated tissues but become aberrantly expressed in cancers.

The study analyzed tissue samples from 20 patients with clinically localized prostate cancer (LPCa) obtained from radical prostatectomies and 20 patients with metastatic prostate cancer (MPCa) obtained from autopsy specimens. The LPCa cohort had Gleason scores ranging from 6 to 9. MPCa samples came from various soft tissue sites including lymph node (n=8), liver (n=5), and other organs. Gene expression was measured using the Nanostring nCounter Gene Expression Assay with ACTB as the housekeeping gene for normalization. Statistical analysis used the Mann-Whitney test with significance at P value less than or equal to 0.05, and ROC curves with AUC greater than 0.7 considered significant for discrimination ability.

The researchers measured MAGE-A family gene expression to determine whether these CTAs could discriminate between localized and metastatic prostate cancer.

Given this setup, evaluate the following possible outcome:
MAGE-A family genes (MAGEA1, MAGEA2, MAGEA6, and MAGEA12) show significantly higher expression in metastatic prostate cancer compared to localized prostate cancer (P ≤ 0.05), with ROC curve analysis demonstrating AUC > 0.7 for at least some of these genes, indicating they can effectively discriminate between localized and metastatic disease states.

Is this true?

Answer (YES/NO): NO